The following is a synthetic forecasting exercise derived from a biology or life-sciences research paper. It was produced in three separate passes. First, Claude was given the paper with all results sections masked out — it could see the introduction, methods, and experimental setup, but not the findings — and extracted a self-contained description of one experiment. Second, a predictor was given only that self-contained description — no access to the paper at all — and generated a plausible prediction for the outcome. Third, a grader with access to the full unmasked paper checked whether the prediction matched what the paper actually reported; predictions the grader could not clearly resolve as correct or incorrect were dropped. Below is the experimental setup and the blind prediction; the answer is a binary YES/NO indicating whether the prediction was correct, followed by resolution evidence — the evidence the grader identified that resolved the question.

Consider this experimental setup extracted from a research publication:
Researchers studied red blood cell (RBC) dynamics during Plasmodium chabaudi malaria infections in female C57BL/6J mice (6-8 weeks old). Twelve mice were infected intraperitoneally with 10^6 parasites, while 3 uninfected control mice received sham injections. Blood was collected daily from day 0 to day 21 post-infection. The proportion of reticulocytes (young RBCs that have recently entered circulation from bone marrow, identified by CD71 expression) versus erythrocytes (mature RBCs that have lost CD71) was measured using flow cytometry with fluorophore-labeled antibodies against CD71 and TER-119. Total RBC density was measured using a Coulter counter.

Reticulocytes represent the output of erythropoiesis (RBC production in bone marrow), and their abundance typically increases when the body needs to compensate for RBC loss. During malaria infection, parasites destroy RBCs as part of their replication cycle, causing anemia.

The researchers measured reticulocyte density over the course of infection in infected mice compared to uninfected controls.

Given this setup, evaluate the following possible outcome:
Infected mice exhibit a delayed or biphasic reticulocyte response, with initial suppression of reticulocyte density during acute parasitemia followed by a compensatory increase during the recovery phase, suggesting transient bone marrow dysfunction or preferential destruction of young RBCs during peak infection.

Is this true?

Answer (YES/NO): YES